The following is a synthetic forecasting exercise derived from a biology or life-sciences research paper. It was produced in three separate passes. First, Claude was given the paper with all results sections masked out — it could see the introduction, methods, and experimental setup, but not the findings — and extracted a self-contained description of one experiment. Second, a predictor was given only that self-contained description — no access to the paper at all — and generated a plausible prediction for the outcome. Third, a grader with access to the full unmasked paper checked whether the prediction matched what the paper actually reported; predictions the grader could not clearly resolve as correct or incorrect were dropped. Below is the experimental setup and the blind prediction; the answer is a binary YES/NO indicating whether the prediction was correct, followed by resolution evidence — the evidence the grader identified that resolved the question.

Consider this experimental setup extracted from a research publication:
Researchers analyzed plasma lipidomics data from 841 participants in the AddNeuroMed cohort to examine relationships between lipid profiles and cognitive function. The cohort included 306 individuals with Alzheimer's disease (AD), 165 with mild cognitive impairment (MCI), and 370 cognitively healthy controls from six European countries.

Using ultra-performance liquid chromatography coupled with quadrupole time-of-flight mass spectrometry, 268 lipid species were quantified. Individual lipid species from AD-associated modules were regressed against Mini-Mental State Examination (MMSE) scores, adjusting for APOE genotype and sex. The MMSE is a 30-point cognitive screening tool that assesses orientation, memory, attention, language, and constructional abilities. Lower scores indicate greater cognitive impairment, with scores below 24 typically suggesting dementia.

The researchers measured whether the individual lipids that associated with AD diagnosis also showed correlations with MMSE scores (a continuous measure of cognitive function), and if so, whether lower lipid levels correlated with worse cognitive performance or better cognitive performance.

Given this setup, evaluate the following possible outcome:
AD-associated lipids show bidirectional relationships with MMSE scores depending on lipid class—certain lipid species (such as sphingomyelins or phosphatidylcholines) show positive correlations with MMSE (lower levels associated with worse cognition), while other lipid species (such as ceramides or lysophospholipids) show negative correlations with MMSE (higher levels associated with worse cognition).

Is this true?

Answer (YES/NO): NO